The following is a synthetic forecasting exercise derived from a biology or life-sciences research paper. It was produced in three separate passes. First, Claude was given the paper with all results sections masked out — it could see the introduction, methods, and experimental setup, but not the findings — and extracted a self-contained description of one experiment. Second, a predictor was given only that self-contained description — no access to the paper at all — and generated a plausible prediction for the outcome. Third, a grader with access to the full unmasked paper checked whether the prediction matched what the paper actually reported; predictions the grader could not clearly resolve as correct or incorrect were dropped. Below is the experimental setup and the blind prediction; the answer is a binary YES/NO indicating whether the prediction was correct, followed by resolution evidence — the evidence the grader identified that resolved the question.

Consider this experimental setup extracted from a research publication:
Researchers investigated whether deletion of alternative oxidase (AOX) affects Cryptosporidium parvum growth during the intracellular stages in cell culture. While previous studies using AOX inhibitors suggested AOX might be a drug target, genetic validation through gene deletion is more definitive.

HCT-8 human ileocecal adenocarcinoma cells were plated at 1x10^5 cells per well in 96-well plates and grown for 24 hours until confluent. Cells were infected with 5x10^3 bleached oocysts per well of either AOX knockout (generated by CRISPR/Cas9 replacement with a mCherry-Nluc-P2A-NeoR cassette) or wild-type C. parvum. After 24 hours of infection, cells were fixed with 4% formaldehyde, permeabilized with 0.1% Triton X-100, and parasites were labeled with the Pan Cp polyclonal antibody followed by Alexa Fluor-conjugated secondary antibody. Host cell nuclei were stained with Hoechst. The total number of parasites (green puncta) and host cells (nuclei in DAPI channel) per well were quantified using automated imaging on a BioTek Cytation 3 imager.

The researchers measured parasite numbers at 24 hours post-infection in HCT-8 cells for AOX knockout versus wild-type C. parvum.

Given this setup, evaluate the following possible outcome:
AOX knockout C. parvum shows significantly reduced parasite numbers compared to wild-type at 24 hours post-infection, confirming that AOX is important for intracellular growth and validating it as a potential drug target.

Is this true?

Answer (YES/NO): NO